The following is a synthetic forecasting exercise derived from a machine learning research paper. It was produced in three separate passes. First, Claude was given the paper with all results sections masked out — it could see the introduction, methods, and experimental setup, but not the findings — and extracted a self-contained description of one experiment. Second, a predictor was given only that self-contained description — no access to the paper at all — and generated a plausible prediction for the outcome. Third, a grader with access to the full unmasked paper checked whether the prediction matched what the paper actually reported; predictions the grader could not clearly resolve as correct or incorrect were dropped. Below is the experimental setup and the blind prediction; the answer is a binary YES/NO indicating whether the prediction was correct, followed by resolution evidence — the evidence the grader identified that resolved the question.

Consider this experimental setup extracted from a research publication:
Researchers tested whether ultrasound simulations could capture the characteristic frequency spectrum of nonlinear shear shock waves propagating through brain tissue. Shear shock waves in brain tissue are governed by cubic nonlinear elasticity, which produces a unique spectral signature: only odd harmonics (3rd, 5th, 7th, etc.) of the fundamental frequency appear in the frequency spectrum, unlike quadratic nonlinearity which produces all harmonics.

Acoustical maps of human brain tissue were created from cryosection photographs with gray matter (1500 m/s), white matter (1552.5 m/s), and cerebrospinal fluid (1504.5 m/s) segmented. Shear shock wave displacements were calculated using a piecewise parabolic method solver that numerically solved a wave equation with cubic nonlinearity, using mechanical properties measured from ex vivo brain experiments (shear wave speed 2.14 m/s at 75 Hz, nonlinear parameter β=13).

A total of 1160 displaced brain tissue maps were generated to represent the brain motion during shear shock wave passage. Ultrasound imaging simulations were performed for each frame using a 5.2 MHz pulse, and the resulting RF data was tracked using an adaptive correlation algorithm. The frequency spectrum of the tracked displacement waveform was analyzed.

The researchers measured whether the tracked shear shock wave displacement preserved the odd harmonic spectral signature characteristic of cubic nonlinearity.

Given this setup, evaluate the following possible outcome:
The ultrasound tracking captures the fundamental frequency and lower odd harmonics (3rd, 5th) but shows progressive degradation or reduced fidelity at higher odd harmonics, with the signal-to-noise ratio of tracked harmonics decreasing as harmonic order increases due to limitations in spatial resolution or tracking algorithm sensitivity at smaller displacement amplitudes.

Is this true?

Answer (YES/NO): NO